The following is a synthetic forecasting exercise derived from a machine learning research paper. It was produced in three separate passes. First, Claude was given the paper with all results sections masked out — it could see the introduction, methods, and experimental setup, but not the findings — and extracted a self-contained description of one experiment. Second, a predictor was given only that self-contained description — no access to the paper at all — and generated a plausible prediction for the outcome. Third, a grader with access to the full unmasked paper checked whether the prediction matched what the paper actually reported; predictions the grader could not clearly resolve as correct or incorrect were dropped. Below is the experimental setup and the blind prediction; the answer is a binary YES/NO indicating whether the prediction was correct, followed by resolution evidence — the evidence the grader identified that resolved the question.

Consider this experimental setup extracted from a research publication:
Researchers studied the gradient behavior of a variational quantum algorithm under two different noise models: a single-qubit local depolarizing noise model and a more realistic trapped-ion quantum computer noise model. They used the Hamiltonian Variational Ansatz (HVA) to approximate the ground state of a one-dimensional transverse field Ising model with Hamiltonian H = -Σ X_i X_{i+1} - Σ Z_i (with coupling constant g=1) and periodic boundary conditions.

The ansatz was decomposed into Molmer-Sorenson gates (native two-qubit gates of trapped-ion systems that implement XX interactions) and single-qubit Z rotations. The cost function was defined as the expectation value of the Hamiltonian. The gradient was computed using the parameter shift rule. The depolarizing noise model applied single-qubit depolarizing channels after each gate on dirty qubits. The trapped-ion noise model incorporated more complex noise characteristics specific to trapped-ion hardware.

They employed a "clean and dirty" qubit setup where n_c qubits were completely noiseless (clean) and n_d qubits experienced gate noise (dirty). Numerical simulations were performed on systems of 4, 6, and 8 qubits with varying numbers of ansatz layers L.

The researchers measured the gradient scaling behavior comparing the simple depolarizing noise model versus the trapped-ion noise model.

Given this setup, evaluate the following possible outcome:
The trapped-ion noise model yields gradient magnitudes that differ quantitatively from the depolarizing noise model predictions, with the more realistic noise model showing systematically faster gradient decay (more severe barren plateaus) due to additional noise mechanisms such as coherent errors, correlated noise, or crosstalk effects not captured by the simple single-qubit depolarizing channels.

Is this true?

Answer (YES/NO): NO